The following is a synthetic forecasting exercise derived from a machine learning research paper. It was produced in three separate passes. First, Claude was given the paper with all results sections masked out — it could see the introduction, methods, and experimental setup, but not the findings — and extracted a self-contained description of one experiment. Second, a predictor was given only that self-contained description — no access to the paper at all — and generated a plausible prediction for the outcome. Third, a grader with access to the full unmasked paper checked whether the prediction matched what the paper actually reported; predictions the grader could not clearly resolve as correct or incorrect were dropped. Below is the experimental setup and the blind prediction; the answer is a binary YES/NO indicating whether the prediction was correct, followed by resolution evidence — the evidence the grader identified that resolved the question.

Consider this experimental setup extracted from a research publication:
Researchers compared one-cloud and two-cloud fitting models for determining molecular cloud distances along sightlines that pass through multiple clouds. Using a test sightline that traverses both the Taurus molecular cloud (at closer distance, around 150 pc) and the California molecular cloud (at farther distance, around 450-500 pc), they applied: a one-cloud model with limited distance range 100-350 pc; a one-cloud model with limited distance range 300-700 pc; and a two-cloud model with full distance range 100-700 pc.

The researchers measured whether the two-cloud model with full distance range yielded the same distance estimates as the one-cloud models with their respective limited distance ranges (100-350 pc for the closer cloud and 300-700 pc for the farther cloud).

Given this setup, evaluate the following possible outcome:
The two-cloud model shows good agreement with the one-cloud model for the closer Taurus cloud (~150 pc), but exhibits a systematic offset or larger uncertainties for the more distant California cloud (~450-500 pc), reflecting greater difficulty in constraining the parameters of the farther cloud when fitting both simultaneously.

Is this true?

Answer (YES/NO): NO